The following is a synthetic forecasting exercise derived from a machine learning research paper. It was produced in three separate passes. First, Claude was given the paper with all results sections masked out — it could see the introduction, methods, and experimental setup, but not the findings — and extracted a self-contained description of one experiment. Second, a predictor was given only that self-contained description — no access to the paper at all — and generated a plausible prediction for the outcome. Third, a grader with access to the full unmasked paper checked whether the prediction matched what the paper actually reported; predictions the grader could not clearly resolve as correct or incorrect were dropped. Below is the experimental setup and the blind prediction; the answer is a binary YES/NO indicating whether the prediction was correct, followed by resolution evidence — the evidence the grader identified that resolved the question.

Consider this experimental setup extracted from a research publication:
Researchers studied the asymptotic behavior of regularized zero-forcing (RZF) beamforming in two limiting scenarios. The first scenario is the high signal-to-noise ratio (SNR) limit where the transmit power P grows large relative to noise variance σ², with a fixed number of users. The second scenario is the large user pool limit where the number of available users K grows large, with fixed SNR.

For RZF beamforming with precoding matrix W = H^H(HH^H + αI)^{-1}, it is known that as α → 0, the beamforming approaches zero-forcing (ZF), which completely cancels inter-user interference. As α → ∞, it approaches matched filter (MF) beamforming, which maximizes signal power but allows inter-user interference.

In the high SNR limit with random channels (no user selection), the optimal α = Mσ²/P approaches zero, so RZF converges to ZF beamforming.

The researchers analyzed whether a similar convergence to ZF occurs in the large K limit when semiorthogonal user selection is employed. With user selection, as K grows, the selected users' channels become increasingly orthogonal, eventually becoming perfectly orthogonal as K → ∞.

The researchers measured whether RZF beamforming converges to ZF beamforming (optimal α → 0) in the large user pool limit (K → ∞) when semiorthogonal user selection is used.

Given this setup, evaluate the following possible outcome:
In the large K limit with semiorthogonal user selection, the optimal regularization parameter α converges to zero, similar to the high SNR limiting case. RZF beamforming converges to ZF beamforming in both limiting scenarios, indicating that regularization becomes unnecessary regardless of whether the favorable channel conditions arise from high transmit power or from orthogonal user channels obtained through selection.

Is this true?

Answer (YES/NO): NO